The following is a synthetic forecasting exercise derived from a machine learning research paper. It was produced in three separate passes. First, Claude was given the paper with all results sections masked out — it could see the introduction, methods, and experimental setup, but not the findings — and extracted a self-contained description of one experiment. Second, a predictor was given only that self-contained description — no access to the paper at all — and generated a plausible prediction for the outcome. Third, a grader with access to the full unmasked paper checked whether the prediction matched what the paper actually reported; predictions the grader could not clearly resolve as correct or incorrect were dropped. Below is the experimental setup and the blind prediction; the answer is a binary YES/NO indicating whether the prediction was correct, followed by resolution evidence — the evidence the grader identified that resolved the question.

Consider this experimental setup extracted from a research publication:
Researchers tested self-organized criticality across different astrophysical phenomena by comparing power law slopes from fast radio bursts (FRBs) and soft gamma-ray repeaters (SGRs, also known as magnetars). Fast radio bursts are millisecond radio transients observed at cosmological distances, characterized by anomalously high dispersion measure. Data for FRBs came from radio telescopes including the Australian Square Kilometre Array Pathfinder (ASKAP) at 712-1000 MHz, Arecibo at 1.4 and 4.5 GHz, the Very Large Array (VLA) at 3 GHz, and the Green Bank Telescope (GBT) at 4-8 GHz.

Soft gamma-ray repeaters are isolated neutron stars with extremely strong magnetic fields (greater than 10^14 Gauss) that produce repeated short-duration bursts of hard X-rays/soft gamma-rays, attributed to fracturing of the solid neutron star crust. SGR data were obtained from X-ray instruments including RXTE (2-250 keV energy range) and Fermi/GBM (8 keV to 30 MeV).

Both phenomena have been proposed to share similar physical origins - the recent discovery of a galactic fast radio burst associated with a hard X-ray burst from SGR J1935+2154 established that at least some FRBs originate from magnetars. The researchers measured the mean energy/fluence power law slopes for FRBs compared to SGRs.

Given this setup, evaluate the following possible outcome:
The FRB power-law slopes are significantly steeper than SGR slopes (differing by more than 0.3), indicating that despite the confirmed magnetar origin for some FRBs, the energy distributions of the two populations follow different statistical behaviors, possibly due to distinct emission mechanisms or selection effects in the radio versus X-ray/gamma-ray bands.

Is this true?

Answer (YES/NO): NO